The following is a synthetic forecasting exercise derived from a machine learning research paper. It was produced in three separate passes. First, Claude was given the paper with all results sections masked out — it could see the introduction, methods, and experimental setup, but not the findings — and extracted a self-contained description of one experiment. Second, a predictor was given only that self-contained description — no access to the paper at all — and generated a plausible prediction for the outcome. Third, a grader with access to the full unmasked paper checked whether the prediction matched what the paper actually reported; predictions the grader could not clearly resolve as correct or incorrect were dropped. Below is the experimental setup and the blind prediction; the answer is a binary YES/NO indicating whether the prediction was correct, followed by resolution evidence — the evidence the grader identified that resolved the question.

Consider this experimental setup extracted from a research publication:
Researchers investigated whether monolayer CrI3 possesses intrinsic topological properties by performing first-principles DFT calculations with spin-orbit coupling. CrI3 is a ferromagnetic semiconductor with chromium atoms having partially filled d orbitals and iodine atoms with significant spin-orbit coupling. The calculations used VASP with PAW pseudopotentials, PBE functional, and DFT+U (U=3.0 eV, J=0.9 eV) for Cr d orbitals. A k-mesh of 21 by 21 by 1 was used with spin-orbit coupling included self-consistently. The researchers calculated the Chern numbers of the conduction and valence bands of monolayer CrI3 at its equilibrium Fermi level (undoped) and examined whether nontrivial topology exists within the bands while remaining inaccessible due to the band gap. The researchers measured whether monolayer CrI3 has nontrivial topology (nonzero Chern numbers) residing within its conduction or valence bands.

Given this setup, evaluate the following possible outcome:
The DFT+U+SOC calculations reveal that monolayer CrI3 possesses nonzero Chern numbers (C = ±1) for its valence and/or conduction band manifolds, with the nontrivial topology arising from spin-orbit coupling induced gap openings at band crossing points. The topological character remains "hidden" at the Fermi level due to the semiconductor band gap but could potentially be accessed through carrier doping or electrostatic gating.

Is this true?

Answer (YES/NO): NO